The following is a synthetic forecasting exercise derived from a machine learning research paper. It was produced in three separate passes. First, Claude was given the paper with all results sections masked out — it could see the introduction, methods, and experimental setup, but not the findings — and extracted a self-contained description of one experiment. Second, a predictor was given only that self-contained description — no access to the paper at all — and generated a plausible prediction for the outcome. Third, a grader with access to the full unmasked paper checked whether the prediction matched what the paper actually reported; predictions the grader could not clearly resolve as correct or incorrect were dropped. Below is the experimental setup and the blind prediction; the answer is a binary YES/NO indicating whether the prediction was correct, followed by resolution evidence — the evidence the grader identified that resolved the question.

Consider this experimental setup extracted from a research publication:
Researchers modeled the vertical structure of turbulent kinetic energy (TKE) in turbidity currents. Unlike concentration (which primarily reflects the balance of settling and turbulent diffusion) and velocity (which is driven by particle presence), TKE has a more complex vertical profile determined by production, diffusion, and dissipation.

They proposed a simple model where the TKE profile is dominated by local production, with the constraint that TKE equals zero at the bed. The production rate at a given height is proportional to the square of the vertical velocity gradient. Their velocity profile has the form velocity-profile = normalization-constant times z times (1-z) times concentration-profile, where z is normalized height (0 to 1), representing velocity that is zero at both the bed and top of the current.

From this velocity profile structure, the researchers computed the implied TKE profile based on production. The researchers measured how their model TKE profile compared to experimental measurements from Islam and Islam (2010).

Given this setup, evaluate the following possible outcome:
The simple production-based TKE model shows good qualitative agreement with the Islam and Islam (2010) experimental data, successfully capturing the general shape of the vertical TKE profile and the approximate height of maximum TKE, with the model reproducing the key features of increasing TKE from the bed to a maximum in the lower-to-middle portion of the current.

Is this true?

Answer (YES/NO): NO